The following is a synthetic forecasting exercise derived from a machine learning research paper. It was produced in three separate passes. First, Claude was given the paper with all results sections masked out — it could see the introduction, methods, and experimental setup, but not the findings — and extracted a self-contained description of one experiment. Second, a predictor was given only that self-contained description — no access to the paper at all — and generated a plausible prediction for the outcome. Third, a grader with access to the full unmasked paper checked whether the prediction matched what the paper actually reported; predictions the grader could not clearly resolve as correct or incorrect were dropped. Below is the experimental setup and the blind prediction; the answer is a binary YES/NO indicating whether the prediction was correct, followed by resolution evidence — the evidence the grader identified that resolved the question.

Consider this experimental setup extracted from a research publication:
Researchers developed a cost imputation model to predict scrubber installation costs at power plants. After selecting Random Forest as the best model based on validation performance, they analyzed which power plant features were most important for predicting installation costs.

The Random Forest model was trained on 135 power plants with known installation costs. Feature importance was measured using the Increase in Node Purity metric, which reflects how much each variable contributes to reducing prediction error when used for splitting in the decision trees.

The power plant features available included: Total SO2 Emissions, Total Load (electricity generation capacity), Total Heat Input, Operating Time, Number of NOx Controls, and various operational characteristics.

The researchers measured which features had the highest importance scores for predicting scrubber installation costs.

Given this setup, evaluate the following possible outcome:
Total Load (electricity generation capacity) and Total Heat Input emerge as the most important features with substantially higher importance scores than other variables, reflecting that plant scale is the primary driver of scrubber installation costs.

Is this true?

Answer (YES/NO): NO